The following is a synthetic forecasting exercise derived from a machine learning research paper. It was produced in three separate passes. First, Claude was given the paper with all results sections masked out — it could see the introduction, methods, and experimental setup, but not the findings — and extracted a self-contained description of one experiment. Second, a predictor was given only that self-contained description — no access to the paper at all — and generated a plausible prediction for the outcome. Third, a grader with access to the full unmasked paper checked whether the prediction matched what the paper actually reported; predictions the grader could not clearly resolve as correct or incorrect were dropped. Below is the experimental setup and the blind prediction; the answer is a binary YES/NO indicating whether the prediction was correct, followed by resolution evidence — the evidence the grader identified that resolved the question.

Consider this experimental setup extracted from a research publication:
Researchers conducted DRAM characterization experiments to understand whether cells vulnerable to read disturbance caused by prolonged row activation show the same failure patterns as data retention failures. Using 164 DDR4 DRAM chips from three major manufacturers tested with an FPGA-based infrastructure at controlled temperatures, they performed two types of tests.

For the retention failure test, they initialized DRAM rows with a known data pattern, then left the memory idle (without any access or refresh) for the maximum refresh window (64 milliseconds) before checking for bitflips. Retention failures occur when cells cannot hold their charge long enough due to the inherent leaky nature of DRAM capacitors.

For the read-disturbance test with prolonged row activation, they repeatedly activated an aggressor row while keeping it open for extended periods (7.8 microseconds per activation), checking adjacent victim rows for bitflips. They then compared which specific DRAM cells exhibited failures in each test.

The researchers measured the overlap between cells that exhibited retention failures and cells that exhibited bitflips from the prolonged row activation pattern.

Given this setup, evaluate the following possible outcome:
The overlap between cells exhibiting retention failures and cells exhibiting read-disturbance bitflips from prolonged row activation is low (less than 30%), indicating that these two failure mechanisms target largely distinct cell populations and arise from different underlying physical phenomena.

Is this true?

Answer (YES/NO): YES